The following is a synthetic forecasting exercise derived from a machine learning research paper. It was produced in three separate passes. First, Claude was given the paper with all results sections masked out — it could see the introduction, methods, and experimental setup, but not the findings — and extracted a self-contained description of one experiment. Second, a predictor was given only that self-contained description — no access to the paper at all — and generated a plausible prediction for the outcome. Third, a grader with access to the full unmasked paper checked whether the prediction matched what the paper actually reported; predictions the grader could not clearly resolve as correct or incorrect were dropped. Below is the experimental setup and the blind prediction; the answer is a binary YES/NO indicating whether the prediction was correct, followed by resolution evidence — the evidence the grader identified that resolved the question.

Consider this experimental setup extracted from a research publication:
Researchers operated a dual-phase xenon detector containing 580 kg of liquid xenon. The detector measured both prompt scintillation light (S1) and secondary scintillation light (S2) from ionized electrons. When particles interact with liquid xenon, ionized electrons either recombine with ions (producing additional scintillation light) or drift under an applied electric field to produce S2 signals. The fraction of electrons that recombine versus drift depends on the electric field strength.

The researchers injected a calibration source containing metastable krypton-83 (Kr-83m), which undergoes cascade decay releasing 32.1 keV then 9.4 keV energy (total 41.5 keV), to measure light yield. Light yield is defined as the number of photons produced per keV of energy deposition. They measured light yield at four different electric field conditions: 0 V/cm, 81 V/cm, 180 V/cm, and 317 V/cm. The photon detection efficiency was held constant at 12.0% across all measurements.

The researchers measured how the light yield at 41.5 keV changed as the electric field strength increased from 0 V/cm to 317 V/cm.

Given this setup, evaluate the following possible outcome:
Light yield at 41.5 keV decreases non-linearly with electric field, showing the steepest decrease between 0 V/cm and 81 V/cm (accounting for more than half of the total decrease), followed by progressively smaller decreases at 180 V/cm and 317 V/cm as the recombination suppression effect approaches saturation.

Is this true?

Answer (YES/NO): NO